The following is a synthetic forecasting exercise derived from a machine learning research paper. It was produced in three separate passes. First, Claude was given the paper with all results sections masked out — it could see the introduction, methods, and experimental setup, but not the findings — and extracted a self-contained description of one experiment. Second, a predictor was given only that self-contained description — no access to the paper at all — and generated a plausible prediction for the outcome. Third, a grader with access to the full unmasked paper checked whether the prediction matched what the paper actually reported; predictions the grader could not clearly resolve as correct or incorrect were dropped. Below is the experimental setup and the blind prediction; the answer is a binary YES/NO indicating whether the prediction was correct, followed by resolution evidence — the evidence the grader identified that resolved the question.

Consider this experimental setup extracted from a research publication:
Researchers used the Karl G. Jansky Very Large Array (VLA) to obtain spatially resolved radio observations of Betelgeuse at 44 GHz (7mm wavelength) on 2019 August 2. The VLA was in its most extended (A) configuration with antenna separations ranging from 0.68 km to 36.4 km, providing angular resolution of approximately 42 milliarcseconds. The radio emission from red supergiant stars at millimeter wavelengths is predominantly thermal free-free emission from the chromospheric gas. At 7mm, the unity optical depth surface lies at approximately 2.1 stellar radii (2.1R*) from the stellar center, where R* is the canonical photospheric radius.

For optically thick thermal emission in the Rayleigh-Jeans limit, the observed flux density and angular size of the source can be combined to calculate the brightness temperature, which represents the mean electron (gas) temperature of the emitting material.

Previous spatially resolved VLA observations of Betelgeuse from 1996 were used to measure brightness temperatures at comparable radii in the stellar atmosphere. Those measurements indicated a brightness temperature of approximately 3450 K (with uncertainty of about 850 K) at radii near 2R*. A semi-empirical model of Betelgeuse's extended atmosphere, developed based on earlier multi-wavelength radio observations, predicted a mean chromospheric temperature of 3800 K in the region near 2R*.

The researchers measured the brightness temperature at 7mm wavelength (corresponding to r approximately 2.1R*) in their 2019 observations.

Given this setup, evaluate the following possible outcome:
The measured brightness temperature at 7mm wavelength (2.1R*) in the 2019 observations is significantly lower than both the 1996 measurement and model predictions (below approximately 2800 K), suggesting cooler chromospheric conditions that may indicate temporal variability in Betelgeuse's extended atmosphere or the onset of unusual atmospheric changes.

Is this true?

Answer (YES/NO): YES